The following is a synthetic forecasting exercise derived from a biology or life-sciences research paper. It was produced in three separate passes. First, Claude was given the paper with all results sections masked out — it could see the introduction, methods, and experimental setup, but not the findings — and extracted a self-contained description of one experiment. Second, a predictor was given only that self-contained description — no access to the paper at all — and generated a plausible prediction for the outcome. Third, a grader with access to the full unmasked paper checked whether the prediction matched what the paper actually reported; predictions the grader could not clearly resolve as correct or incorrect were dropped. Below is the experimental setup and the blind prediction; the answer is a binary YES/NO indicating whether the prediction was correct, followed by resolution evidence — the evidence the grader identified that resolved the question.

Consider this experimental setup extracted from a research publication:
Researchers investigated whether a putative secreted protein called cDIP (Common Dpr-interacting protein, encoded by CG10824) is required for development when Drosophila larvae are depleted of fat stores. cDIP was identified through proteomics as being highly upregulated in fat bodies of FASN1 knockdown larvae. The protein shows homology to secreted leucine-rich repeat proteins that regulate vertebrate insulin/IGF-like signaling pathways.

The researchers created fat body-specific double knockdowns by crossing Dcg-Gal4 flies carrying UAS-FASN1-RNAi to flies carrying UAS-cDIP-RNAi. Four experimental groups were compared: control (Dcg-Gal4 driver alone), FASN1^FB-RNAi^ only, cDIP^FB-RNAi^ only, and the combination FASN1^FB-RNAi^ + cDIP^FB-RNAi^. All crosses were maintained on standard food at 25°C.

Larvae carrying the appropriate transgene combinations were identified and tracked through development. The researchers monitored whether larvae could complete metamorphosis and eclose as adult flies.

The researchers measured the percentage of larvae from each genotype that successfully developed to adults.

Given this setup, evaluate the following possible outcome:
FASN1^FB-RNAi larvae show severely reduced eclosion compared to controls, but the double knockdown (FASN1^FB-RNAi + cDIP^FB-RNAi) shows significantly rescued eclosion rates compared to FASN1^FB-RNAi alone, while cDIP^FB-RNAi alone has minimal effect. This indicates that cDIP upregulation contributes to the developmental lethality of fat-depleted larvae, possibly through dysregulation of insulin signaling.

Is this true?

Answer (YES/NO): NO